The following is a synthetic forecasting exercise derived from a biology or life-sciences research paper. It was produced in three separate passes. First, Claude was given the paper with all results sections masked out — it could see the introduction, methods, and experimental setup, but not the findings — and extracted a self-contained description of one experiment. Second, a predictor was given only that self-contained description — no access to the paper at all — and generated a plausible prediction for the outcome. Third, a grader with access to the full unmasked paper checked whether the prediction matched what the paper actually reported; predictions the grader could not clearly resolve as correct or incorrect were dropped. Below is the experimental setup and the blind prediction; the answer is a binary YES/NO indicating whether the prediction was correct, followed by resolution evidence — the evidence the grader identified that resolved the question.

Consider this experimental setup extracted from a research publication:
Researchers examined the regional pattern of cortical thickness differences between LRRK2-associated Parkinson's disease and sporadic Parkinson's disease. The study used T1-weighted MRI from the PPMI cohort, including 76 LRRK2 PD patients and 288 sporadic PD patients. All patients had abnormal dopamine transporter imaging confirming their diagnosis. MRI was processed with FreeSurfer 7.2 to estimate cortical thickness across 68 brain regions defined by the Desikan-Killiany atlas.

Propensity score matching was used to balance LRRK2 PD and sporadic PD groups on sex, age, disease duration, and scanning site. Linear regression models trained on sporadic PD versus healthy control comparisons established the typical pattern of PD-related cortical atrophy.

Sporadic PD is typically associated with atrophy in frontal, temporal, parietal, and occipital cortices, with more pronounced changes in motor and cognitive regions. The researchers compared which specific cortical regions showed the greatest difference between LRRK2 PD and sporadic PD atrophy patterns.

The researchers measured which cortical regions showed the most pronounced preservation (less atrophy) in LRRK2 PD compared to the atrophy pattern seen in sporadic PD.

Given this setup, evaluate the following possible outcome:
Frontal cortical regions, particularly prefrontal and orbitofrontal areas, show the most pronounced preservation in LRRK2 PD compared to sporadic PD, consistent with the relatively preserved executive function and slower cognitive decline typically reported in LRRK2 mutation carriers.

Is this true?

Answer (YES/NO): NO